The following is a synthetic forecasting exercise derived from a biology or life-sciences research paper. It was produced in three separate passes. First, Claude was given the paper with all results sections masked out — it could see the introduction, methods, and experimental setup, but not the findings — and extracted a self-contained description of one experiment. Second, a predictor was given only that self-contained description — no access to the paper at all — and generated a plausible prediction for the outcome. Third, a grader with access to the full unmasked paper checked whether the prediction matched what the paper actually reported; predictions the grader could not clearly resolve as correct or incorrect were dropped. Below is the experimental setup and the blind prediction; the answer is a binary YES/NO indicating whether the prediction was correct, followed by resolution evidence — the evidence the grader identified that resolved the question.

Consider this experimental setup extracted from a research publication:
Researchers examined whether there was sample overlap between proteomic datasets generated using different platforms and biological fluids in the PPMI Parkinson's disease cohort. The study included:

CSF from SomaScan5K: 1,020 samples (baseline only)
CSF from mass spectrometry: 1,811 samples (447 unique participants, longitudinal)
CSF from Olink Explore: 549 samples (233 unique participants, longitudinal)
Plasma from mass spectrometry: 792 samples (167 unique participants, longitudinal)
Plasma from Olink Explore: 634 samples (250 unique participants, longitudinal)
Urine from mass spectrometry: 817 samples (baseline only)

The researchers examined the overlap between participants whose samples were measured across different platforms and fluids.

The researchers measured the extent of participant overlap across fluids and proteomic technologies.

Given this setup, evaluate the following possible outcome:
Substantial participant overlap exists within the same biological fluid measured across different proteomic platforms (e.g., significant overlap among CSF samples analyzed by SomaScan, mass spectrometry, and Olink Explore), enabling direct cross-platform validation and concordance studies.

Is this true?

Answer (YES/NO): NO